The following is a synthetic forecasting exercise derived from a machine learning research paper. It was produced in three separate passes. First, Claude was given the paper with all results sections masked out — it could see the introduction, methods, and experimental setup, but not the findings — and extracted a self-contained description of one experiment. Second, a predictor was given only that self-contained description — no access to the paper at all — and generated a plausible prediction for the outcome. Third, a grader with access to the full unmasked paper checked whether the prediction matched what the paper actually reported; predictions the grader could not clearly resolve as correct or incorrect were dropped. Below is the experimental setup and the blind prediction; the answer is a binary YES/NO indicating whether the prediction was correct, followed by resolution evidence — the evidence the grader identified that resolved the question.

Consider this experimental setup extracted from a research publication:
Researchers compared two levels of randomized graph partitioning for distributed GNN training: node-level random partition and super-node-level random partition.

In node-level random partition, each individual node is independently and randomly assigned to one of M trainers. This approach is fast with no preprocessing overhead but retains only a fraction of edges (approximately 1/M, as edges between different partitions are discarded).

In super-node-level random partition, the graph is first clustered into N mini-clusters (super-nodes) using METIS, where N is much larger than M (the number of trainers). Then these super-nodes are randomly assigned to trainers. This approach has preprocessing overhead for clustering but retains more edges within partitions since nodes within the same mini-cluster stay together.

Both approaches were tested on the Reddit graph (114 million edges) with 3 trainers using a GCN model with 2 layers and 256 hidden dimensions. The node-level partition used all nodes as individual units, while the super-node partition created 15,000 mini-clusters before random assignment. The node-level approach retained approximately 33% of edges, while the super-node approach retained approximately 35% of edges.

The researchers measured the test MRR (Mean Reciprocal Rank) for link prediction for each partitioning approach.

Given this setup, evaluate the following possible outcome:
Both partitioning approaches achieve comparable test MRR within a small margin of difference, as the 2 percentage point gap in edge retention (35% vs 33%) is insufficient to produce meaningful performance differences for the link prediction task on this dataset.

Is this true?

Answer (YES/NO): NO